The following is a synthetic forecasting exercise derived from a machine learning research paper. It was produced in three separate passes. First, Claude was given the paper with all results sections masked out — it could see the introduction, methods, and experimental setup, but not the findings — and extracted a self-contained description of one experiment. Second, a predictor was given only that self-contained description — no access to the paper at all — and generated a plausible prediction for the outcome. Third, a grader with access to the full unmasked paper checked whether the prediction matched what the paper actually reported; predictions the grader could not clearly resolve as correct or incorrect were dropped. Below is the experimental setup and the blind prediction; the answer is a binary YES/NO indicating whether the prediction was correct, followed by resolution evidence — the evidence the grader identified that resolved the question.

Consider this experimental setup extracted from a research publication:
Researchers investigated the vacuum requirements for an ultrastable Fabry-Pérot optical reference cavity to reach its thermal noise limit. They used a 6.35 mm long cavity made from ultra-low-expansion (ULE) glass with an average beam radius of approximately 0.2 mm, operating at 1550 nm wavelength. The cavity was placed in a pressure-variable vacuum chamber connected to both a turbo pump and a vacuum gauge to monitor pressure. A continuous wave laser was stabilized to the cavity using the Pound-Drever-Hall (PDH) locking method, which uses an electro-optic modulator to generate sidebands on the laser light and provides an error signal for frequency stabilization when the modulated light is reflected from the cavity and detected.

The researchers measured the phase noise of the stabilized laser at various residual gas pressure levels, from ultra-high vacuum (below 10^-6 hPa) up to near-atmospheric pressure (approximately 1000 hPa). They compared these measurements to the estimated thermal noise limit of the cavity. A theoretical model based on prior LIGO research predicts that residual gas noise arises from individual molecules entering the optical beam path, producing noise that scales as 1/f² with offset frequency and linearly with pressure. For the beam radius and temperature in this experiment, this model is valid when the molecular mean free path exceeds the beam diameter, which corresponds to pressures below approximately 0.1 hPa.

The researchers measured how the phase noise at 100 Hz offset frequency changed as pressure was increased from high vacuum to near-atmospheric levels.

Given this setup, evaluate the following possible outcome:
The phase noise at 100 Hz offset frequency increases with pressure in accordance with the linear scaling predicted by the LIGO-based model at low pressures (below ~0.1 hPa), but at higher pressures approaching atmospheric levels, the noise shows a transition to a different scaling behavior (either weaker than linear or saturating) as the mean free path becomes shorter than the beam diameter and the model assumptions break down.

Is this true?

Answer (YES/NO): NO